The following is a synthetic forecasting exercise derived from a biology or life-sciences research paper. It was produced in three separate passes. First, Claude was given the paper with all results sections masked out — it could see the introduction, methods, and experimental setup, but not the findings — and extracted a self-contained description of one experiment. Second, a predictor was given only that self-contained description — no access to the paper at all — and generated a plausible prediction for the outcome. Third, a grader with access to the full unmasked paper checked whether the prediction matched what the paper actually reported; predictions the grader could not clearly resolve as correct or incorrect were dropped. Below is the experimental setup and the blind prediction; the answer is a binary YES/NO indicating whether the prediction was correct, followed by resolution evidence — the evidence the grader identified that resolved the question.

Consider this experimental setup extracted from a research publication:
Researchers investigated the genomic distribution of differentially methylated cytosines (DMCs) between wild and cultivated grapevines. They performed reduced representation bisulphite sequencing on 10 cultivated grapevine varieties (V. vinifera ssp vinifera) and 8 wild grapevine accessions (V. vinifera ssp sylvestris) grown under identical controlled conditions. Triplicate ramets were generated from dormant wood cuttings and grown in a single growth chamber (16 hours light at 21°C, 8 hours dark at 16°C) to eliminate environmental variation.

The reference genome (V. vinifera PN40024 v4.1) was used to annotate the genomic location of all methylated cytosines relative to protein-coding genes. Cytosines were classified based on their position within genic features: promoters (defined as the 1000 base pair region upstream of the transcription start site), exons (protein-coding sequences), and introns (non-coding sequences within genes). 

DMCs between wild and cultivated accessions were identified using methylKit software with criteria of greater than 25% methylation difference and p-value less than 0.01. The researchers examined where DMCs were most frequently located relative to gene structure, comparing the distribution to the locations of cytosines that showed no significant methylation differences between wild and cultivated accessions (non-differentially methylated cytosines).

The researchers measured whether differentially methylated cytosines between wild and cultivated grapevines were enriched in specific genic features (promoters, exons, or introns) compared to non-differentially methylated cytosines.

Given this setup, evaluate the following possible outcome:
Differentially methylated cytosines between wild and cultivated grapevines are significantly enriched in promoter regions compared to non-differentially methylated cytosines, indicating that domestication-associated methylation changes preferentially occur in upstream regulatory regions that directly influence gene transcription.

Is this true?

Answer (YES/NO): NO